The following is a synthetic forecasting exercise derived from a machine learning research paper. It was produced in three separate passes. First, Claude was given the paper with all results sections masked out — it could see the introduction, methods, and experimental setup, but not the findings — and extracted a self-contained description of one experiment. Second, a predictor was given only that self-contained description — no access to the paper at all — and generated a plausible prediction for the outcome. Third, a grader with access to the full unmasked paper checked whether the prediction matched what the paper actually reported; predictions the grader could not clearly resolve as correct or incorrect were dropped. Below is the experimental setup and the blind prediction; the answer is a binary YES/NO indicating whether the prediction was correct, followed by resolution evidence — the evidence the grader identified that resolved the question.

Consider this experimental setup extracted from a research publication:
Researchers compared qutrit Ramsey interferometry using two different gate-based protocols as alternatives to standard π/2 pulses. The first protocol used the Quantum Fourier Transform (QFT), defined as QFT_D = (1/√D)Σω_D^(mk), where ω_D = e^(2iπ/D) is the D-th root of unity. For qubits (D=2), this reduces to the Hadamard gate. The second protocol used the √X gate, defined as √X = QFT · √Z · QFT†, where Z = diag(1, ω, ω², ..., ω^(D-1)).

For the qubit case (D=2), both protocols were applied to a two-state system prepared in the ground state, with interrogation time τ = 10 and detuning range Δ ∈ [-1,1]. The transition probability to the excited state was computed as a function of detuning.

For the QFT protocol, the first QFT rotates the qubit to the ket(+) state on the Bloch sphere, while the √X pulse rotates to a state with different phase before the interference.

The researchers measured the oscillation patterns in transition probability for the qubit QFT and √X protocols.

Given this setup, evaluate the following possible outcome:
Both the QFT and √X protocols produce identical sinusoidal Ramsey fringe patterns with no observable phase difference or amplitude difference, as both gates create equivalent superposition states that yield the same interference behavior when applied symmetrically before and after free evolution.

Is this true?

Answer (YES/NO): NO